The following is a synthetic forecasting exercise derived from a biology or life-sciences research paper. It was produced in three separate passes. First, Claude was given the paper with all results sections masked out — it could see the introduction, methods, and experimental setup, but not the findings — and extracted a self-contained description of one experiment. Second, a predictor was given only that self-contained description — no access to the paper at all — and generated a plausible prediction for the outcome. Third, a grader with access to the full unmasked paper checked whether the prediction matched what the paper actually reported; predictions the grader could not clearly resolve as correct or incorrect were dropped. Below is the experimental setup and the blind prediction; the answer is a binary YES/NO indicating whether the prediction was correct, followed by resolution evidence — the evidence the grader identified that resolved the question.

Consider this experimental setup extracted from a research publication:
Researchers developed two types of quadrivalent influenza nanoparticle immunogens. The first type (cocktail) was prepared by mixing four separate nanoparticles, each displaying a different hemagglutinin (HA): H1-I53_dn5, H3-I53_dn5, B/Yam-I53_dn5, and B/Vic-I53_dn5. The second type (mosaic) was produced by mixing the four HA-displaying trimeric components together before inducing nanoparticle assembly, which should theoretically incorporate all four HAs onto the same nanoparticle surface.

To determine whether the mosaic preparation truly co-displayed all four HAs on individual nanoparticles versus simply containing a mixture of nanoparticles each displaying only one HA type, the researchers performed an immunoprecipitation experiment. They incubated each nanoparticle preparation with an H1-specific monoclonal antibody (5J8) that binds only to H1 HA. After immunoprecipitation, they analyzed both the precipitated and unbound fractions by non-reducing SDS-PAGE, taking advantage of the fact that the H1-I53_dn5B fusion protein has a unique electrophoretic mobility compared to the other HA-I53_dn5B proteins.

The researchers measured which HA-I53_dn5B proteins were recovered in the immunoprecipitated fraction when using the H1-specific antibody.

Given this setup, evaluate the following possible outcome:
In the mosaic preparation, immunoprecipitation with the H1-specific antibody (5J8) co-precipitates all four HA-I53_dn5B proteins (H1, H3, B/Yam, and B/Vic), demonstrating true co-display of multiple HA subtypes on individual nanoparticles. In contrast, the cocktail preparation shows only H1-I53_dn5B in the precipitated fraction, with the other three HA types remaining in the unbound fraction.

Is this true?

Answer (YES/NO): YES